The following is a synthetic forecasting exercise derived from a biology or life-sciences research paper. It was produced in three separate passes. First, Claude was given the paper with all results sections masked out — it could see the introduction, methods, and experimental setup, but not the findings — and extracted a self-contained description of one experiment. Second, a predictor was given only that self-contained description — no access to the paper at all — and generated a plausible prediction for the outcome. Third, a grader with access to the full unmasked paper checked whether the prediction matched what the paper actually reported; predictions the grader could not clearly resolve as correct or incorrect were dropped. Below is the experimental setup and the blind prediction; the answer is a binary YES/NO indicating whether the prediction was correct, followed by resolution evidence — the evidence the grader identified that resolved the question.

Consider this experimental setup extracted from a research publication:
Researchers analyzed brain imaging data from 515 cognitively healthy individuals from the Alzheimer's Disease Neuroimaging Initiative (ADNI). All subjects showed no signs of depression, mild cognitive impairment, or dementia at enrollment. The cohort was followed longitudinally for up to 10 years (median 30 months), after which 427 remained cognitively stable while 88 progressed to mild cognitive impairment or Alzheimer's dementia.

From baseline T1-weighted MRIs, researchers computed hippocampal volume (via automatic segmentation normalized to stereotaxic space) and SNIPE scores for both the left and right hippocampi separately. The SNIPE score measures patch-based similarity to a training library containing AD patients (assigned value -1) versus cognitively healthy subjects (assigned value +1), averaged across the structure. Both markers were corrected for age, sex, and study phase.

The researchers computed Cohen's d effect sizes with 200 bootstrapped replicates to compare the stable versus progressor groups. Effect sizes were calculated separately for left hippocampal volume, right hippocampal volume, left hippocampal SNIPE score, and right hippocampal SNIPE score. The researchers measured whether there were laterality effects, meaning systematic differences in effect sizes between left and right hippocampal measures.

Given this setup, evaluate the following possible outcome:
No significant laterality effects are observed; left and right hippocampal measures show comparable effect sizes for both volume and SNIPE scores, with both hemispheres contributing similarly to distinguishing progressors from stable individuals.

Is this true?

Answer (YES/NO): NO